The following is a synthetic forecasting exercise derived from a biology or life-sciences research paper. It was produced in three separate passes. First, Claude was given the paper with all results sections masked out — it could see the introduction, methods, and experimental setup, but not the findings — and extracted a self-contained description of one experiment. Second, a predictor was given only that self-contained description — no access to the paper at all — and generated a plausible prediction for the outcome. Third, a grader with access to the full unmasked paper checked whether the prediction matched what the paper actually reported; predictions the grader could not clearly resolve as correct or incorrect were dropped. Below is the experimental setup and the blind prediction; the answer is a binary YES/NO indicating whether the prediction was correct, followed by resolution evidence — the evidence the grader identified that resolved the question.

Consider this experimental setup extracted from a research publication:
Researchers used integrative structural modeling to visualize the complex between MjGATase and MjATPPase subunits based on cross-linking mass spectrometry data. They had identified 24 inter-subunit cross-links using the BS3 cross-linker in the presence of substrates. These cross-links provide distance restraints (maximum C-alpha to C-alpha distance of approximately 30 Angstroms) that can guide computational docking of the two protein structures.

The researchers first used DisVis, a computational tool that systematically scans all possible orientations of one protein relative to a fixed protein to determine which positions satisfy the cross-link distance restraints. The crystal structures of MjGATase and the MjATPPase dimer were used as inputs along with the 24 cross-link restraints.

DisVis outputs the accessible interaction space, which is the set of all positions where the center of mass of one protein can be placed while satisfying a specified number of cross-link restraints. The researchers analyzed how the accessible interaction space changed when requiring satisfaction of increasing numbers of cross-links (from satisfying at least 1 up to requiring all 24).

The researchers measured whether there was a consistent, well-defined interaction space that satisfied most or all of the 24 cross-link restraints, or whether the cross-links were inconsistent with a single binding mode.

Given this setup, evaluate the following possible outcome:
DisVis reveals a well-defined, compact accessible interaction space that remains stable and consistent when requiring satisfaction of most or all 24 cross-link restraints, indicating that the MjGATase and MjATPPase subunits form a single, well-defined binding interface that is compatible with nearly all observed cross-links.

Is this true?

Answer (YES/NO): NO